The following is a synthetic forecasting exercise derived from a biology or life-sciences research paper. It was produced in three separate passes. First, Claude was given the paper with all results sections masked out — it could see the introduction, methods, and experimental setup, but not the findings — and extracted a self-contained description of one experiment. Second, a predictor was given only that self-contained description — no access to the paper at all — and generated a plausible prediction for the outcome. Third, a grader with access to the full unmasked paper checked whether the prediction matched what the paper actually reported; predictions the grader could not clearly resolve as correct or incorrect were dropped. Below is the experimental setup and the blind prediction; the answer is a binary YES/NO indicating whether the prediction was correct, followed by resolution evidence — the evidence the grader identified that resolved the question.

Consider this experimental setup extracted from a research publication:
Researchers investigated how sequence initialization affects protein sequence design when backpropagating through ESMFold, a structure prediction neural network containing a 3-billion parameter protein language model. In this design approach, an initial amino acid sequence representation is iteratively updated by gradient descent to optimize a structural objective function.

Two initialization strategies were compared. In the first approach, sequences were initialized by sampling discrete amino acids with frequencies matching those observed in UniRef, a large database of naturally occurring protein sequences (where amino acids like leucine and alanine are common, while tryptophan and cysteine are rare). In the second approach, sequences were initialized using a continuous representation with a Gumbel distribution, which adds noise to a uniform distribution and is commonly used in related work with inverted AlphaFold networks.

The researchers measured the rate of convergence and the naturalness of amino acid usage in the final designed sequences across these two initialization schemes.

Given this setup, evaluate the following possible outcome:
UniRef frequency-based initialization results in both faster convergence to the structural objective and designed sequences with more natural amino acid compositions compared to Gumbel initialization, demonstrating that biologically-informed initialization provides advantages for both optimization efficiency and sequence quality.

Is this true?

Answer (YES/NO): YES